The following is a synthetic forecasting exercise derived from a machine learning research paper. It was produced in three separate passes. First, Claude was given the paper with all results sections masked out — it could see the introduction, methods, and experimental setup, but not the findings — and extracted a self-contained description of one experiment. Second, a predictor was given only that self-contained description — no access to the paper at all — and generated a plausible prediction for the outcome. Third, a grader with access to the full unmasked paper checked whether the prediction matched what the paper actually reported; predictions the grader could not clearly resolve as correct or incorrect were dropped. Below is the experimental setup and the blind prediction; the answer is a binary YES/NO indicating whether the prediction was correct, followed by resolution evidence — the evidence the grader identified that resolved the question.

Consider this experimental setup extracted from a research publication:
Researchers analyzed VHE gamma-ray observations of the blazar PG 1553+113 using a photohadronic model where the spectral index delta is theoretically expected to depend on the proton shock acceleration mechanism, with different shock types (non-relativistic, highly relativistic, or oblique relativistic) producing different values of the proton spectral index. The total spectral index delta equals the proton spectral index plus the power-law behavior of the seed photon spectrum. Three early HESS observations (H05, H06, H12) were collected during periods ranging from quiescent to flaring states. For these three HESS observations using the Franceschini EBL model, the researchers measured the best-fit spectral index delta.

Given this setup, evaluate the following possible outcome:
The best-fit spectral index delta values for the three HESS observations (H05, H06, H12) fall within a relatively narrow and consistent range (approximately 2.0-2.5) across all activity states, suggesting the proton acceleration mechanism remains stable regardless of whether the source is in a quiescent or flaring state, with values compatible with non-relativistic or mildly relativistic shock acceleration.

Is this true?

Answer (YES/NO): YES